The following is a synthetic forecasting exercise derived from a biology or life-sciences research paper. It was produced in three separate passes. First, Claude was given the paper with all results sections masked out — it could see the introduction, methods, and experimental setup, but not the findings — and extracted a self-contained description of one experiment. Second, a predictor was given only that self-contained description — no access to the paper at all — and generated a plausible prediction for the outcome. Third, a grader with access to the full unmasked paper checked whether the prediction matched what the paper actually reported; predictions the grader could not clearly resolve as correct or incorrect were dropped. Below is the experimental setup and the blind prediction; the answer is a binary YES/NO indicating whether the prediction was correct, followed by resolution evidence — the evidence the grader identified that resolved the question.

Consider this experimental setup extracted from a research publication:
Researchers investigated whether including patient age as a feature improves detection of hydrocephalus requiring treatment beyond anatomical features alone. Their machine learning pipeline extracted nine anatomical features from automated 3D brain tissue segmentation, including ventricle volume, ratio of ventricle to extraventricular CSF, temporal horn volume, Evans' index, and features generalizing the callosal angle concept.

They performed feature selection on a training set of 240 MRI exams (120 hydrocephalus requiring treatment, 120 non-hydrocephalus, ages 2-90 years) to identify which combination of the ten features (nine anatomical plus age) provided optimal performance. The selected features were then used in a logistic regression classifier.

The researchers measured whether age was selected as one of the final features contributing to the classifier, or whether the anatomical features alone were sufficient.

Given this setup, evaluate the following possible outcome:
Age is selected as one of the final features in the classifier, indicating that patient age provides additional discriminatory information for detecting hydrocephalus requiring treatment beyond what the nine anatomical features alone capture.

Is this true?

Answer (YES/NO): NO